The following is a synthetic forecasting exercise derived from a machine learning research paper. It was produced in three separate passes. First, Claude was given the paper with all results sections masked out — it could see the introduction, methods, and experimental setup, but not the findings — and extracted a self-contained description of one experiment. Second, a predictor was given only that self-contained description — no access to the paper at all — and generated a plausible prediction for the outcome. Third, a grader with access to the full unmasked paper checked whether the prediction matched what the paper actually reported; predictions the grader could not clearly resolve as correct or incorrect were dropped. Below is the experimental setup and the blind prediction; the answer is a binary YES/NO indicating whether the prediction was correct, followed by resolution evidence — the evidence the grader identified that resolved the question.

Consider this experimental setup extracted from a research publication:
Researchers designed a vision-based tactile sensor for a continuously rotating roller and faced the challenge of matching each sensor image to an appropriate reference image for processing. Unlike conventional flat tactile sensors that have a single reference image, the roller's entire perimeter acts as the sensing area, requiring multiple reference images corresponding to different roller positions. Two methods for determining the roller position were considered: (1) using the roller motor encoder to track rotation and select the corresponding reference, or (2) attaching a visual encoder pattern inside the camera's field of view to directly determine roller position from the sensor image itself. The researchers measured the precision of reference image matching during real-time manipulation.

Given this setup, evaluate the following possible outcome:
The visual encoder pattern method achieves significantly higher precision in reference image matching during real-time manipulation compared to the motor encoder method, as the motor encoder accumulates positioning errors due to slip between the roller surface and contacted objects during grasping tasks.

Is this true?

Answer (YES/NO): NO